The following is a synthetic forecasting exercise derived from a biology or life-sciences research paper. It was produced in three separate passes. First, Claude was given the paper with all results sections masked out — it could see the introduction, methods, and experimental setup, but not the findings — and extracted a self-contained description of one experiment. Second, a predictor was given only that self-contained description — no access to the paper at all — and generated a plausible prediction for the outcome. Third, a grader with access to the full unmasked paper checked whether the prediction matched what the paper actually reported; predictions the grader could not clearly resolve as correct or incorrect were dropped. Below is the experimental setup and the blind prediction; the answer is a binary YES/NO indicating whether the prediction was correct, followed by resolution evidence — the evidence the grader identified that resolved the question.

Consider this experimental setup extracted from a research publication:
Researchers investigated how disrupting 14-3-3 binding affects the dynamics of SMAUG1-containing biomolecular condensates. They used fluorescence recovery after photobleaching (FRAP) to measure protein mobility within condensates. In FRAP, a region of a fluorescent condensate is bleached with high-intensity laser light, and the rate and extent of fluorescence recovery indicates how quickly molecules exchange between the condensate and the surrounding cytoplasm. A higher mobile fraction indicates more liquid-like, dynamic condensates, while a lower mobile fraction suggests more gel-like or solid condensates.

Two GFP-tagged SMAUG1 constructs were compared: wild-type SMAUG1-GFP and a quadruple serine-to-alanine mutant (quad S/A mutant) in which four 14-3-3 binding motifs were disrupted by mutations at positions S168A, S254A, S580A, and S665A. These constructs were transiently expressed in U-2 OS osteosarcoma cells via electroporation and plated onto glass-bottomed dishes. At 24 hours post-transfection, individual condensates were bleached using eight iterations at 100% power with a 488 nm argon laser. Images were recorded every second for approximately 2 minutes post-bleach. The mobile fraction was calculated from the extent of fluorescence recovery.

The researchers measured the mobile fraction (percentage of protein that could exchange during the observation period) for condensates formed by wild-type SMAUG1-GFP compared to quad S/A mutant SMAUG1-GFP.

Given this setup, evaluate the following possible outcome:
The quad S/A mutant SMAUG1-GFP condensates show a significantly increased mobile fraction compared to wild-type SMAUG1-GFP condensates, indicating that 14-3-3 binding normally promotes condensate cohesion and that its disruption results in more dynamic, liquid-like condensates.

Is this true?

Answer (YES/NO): NO